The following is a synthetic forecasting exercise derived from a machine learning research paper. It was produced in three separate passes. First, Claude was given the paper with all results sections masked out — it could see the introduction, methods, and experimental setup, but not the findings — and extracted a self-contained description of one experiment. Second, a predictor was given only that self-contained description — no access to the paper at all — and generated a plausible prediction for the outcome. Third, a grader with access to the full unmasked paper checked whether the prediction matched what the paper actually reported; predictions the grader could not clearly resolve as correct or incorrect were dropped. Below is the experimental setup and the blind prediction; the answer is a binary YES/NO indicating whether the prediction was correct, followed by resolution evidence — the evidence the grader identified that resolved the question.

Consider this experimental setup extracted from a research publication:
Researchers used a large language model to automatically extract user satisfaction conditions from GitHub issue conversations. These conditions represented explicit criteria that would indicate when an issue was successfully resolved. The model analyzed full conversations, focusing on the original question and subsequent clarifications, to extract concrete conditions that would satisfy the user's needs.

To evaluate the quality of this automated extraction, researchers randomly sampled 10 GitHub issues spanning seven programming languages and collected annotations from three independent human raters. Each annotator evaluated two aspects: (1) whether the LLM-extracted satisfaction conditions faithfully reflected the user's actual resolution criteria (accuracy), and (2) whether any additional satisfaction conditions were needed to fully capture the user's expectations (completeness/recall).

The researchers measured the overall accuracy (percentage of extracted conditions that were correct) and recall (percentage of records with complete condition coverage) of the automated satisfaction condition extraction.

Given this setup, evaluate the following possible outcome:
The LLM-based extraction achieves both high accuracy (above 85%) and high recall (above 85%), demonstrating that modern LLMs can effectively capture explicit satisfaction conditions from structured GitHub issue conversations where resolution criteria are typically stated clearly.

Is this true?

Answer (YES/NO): NO